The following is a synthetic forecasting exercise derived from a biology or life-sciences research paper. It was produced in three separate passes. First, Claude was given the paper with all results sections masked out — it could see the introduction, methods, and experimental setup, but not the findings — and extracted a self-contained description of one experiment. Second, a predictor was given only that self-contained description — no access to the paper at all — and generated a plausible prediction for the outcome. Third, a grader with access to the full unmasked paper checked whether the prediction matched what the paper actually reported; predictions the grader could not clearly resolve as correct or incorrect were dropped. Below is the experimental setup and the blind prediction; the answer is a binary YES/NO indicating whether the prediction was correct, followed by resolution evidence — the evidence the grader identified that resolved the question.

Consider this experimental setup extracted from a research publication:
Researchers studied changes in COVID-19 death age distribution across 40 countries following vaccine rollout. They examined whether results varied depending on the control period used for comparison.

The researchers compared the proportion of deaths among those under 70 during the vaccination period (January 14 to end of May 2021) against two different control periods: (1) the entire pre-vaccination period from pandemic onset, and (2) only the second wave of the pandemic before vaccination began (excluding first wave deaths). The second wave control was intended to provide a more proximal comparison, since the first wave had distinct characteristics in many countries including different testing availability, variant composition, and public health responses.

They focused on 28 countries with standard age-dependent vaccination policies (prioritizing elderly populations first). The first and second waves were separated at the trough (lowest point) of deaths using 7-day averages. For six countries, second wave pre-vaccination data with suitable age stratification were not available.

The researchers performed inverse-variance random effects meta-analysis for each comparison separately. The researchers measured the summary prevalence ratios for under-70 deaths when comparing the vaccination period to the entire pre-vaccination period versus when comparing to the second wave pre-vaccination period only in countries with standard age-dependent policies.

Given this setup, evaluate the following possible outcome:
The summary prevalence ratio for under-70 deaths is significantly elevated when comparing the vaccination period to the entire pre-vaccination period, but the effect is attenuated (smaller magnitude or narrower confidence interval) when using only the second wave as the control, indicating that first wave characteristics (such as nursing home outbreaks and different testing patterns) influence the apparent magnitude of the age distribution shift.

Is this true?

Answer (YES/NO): NO